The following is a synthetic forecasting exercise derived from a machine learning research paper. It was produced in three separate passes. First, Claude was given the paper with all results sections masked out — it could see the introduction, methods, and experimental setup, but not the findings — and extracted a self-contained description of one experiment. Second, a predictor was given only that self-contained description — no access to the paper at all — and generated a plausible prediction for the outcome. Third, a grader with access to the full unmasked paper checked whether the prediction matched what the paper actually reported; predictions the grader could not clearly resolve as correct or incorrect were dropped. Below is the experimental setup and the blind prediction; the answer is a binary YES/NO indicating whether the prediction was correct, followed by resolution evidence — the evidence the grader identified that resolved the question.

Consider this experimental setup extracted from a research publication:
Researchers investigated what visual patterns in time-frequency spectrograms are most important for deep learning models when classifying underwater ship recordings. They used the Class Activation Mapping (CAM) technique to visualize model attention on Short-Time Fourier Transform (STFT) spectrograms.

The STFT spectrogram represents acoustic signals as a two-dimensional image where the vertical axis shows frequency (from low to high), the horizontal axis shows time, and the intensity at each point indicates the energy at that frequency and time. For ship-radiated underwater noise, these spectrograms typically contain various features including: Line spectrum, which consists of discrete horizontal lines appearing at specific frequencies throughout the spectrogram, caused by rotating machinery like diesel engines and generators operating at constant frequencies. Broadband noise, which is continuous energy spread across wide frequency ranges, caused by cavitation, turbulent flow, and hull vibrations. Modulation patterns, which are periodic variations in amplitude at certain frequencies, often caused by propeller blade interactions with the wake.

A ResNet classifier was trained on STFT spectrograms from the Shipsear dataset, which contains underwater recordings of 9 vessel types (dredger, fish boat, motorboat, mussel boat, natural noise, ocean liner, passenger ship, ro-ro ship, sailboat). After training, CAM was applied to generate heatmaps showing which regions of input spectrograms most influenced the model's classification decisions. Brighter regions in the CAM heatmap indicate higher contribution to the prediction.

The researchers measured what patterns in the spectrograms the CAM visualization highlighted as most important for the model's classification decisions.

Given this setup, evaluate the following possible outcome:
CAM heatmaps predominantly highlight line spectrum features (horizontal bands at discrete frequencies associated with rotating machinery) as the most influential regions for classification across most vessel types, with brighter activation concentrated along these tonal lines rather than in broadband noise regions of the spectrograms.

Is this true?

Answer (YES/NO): NO